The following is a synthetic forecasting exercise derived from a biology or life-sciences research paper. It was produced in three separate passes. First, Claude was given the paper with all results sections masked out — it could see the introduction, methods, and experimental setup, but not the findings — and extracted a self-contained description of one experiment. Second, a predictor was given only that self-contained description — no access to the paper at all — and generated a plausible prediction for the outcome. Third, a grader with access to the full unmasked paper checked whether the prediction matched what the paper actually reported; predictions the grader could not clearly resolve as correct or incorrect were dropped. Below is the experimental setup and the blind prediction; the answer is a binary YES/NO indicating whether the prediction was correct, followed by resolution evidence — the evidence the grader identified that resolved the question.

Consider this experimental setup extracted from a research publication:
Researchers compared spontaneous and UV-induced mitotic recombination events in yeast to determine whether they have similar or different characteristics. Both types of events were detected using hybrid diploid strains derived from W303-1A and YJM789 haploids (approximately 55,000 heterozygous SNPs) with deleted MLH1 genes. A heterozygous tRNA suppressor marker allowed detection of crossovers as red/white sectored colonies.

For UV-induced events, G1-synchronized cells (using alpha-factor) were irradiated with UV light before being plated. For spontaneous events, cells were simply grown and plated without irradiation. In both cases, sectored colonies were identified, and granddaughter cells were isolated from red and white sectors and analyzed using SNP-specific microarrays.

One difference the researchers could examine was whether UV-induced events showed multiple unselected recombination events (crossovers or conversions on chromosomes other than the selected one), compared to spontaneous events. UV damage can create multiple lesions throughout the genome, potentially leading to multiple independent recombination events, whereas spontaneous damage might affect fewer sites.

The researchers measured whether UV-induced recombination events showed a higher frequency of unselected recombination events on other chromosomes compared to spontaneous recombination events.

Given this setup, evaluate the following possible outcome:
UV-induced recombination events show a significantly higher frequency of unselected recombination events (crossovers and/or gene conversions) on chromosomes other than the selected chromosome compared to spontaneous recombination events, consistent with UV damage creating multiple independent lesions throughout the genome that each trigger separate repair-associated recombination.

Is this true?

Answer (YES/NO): YES